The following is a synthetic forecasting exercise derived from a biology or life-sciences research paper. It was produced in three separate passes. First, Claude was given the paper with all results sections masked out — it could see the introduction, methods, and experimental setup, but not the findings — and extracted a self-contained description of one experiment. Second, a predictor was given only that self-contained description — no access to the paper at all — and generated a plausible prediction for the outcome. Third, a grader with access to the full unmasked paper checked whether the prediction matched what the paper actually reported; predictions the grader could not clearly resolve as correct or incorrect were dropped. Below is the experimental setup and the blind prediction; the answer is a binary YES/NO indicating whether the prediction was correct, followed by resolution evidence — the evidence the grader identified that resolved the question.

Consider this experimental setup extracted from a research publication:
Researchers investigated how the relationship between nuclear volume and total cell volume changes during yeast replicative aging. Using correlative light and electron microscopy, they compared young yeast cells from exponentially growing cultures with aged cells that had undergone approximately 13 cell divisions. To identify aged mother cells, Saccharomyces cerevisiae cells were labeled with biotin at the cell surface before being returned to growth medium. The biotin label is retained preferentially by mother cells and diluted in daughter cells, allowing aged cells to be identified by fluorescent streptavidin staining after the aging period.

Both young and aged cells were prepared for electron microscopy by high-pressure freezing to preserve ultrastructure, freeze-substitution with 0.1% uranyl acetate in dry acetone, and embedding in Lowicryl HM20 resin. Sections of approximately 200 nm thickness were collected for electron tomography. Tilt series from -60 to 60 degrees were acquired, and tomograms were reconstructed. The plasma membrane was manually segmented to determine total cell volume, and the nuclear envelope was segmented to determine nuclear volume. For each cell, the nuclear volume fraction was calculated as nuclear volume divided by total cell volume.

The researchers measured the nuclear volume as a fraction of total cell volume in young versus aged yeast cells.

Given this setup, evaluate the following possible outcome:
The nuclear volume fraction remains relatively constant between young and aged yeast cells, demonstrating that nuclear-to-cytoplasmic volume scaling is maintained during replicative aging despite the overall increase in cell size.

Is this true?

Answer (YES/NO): YES